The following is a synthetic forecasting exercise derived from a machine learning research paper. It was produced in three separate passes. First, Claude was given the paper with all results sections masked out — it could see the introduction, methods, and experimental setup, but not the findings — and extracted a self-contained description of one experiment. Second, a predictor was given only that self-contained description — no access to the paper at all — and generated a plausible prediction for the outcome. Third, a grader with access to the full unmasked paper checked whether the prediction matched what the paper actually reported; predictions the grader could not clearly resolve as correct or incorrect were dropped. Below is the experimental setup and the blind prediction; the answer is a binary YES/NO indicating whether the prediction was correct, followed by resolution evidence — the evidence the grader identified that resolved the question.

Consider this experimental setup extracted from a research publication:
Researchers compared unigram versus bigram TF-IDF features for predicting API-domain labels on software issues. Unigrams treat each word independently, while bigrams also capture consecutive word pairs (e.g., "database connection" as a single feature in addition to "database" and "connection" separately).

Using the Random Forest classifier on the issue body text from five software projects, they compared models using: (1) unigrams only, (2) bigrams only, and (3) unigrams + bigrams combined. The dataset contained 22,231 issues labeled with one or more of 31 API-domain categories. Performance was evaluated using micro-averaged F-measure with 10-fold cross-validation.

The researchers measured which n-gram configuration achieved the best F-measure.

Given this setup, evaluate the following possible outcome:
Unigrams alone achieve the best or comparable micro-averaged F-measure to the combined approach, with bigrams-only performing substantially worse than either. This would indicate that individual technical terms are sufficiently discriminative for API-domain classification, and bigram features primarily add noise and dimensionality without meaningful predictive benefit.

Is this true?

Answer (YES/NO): NO